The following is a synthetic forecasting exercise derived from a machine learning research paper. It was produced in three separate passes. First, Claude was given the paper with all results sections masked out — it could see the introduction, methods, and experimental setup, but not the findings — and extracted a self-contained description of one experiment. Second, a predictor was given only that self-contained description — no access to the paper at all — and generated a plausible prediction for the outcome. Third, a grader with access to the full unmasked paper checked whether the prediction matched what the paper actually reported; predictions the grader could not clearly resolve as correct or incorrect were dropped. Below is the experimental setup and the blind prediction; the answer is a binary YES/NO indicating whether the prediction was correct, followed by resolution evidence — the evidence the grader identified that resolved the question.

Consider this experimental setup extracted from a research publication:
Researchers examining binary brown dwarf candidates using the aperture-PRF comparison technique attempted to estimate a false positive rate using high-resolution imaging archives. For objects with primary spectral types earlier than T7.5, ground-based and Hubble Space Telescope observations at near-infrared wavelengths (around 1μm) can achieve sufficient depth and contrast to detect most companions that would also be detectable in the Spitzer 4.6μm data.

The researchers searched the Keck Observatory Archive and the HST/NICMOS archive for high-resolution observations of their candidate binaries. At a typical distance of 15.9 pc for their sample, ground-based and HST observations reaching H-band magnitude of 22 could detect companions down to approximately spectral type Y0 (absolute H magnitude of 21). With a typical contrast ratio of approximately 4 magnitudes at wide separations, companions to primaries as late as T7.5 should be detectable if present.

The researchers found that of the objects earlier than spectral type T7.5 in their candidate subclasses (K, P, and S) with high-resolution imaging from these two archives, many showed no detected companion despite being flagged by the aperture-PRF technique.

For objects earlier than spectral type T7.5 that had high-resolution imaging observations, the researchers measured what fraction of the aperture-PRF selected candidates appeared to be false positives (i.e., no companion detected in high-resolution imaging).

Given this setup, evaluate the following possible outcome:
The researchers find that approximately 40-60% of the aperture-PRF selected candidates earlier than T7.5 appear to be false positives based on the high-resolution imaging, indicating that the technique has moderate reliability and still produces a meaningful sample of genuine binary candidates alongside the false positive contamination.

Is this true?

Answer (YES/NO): NO